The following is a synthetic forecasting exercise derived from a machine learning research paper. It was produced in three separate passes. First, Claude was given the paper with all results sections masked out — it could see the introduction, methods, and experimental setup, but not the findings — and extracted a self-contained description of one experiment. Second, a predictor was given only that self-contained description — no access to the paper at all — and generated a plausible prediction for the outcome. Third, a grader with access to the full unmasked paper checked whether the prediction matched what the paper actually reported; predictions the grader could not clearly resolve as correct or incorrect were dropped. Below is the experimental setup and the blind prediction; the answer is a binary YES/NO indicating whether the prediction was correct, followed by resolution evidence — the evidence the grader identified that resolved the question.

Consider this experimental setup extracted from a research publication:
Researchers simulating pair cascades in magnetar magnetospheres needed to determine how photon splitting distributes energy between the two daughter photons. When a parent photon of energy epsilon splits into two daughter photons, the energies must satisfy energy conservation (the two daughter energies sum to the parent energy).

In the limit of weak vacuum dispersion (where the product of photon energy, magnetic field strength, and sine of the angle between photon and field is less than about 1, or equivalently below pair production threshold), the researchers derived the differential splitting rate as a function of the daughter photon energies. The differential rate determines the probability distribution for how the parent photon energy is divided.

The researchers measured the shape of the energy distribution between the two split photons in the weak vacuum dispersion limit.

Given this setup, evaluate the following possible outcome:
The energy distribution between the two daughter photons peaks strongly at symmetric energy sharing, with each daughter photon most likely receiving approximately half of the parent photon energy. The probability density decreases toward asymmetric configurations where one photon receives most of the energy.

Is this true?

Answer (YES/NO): YES